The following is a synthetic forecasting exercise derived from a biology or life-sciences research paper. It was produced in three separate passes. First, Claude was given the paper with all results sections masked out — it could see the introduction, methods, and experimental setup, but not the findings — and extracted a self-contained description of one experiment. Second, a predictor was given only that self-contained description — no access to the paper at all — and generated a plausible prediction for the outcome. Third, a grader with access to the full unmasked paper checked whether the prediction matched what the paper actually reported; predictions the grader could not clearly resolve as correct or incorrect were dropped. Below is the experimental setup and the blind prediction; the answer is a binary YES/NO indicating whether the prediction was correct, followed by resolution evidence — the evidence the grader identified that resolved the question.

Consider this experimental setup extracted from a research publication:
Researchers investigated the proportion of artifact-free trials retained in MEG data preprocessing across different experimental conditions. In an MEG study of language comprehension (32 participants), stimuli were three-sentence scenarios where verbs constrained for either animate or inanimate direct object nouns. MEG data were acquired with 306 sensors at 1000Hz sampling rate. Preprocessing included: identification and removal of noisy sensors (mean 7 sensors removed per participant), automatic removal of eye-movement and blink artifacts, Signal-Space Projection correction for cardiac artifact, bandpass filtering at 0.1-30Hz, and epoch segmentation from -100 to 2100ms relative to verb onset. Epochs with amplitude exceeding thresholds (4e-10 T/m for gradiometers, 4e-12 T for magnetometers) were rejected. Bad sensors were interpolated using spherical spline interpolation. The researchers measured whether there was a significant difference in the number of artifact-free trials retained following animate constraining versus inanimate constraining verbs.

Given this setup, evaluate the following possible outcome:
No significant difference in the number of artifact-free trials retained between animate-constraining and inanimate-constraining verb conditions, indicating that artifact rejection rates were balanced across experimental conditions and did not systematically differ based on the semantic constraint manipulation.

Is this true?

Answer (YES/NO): YES